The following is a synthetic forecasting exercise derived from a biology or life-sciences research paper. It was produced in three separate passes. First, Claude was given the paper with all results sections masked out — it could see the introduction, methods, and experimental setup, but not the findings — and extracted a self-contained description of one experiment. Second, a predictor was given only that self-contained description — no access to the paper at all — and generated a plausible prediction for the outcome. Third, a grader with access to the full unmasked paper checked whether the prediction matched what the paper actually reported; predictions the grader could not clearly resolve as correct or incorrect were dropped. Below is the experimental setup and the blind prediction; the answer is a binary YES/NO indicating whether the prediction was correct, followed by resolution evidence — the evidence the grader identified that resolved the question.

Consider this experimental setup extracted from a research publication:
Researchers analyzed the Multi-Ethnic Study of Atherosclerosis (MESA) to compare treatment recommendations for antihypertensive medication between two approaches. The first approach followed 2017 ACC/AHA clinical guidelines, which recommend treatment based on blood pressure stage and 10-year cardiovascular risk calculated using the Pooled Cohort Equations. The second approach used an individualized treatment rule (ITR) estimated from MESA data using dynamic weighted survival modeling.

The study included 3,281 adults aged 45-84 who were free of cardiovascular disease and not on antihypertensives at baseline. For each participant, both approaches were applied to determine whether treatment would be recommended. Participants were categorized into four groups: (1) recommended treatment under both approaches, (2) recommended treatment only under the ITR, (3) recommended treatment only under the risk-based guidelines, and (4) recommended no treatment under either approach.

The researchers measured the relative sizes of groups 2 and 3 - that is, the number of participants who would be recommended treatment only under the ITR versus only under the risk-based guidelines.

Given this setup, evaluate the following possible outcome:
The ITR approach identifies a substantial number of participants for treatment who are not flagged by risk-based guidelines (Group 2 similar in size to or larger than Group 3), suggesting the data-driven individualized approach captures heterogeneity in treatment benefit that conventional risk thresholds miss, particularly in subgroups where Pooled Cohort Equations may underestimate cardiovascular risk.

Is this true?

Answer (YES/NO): YES